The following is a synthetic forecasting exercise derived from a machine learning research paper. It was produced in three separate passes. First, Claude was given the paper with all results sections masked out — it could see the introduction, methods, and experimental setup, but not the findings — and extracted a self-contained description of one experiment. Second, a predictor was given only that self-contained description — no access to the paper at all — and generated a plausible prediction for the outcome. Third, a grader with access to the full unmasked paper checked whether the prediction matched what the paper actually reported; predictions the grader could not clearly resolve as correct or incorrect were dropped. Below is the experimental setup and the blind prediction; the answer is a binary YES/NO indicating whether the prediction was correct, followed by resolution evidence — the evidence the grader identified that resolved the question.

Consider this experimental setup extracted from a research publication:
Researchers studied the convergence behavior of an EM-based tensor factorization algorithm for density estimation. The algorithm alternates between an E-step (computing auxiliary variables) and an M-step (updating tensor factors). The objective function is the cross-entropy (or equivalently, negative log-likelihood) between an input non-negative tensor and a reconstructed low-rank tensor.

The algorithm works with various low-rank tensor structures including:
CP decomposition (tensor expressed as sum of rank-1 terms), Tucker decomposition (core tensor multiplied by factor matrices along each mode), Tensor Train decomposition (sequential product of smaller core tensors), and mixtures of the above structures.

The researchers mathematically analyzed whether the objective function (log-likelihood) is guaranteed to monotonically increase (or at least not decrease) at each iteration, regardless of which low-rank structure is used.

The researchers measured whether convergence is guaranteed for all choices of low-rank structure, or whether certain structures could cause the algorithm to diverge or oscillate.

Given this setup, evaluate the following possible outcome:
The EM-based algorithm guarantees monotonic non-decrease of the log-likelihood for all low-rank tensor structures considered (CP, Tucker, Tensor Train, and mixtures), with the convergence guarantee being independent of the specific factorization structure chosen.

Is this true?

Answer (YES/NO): YES